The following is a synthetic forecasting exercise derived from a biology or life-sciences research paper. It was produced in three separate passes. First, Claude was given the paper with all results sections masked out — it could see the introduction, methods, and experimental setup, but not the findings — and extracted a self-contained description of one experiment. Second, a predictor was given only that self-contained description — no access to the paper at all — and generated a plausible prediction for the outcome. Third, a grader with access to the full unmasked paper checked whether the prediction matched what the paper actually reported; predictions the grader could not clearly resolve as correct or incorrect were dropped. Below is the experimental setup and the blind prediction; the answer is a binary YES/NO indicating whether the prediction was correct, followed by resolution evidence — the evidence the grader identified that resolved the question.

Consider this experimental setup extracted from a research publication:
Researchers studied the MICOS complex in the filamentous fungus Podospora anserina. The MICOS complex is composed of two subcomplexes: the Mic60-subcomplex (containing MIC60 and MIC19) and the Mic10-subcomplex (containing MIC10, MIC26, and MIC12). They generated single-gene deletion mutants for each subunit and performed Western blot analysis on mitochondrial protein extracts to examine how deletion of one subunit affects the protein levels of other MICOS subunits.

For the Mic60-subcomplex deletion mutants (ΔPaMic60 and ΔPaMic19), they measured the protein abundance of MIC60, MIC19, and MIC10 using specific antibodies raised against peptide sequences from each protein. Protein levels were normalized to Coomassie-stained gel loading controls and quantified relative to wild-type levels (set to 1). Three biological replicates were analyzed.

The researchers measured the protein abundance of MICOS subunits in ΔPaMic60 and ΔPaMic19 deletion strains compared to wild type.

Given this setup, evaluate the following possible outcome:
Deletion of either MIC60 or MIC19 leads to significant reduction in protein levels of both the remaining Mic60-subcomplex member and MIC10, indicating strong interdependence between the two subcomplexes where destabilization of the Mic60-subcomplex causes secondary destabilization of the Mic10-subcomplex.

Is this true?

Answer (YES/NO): YES